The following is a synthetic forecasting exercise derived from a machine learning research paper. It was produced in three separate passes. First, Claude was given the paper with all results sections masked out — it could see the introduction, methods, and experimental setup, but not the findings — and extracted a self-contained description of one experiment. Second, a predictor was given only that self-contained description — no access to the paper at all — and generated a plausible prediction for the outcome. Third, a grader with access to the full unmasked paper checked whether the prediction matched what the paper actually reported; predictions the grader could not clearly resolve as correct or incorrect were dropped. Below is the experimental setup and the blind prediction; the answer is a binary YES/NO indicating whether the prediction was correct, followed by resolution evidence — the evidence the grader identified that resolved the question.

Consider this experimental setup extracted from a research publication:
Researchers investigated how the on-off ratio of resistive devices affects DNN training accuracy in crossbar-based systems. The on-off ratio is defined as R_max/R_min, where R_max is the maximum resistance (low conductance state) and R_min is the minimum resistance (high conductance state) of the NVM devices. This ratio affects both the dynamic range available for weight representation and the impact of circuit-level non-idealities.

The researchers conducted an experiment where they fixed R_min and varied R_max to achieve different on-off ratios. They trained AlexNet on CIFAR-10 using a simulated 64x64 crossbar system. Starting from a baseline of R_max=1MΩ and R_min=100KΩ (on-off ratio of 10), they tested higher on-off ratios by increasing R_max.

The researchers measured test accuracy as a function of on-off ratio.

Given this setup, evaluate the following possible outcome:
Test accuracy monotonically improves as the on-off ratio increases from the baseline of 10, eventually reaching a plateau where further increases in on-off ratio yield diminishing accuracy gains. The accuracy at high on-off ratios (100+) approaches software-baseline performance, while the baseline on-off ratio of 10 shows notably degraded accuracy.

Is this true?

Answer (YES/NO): NO